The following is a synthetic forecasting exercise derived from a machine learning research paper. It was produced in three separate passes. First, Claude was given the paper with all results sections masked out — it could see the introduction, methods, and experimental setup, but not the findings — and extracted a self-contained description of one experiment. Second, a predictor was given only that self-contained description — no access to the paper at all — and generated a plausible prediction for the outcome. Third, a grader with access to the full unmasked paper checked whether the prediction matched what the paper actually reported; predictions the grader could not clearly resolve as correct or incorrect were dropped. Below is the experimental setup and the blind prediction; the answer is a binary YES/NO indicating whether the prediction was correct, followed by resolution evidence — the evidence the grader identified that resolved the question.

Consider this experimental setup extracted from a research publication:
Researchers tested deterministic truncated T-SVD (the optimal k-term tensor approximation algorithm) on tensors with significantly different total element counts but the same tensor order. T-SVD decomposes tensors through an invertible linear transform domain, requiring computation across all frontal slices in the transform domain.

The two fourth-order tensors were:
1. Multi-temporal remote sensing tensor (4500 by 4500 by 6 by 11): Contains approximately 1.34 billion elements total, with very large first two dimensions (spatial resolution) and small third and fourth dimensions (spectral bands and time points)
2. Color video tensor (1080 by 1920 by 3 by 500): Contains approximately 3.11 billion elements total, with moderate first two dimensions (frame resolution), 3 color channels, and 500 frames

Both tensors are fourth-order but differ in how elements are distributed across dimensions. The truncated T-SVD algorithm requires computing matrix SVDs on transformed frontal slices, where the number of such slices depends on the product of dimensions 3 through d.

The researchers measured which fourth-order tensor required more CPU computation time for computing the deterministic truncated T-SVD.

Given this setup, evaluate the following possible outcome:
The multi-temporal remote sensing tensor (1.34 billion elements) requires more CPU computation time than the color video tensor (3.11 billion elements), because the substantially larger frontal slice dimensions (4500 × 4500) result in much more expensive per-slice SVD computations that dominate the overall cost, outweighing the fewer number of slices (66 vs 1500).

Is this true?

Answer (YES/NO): YES